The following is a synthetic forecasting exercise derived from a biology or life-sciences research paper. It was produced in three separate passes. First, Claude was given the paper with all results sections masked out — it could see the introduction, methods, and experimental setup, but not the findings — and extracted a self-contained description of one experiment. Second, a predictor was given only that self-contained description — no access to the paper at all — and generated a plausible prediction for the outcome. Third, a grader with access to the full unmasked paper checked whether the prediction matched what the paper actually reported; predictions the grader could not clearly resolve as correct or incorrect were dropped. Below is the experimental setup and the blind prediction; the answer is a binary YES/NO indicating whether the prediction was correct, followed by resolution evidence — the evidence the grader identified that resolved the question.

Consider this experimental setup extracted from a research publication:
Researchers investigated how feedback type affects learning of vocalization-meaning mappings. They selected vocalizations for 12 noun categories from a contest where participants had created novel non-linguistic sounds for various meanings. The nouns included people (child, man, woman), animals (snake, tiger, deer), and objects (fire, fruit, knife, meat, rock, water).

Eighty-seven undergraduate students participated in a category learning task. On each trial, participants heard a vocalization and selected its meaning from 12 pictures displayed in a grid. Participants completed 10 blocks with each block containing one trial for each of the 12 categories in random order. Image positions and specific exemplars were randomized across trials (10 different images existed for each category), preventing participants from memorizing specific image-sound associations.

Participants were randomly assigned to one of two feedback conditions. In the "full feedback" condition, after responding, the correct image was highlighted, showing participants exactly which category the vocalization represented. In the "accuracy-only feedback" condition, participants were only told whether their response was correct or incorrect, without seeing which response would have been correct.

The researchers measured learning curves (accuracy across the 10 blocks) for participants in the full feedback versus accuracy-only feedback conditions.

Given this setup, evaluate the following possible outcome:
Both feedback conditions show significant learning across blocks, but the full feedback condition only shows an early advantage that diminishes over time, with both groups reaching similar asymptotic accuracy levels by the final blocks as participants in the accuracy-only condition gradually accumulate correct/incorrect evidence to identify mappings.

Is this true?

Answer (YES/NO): NO